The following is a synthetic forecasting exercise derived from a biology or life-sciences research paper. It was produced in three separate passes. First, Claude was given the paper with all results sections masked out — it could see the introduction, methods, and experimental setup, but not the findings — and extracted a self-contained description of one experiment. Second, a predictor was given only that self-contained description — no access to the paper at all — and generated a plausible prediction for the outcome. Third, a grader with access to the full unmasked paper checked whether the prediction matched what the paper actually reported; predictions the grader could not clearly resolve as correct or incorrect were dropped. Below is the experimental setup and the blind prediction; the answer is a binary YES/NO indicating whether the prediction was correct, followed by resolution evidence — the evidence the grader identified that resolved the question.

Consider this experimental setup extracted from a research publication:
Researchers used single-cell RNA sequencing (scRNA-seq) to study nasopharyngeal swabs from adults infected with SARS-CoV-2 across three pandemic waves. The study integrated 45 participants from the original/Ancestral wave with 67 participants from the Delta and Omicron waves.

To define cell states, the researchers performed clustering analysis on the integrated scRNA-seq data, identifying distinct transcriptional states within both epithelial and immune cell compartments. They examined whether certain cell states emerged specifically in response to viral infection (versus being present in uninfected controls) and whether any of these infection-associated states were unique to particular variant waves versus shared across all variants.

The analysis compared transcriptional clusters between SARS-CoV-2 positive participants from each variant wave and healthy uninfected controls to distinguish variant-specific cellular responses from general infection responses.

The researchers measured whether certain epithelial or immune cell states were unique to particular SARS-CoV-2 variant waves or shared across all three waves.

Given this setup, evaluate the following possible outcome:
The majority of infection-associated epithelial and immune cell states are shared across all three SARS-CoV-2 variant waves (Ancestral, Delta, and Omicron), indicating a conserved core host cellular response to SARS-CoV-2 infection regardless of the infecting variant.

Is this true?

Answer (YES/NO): NO